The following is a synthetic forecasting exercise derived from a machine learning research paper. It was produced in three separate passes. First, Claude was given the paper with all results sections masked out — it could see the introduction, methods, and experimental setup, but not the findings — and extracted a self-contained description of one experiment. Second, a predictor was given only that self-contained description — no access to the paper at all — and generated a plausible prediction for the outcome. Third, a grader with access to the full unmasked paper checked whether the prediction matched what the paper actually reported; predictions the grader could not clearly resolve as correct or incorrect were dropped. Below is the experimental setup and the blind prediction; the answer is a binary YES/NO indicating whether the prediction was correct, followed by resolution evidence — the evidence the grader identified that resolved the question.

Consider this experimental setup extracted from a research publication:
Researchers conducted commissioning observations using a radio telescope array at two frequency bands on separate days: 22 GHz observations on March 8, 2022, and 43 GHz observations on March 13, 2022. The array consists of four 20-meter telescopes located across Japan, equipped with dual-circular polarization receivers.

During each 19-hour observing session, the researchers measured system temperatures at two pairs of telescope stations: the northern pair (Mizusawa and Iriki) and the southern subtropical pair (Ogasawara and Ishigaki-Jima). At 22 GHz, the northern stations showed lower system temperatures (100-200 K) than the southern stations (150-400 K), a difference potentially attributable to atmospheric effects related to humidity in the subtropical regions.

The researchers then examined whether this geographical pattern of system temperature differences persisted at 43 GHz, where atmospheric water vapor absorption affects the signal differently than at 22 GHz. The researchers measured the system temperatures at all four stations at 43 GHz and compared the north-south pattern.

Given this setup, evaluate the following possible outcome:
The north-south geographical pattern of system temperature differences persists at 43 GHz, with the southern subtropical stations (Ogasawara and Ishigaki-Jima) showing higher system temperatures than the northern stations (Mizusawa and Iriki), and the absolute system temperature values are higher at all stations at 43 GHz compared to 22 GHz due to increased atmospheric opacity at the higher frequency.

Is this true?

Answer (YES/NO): NO